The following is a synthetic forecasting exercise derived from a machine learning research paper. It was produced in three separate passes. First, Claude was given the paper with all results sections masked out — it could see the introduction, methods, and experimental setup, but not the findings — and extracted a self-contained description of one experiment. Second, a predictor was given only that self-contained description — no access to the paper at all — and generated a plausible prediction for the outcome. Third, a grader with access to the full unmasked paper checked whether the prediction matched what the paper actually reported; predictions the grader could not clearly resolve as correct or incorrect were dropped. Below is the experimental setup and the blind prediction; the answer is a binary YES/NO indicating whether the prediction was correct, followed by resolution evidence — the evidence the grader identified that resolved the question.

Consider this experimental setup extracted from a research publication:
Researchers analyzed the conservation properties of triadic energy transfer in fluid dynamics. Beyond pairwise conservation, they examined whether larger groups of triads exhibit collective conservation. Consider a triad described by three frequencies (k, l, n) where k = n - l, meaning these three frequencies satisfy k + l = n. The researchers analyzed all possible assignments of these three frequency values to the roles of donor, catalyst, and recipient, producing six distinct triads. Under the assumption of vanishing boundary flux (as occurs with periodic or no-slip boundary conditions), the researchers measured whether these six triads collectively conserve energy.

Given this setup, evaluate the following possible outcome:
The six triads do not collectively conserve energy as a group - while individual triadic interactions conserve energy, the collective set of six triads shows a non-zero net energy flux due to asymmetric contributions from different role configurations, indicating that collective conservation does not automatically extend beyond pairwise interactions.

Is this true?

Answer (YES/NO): NO